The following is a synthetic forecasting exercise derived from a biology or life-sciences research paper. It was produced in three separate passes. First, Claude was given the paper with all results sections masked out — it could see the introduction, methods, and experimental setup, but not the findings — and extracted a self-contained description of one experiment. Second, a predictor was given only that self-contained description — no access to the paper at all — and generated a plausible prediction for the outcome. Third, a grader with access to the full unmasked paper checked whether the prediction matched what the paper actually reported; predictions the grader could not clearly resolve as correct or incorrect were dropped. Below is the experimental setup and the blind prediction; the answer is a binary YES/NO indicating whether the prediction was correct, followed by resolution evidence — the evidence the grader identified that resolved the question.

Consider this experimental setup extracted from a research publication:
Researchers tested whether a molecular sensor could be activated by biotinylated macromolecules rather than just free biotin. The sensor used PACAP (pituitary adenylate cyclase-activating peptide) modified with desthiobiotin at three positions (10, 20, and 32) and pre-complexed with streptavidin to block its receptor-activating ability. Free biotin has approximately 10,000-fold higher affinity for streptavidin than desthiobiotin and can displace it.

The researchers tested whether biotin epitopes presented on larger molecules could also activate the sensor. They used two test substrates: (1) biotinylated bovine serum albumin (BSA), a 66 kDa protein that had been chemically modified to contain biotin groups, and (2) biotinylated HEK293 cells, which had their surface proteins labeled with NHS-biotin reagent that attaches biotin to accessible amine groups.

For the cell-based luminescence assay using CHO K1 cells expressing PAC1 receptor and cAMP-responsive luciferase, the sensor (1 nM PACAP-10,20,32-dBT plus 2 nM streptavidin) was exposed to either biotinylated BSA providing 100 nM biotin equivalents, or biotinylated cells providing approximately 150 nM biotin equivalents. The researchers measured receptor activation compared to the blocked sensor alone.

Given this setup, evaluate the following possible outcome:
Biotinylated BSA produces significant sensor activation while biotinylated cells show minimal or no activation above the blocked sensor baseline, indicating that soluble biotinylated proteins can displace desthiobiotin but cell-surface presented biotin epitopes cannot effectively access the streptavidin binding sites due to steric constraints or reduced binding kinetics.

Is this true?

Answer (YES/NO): NO